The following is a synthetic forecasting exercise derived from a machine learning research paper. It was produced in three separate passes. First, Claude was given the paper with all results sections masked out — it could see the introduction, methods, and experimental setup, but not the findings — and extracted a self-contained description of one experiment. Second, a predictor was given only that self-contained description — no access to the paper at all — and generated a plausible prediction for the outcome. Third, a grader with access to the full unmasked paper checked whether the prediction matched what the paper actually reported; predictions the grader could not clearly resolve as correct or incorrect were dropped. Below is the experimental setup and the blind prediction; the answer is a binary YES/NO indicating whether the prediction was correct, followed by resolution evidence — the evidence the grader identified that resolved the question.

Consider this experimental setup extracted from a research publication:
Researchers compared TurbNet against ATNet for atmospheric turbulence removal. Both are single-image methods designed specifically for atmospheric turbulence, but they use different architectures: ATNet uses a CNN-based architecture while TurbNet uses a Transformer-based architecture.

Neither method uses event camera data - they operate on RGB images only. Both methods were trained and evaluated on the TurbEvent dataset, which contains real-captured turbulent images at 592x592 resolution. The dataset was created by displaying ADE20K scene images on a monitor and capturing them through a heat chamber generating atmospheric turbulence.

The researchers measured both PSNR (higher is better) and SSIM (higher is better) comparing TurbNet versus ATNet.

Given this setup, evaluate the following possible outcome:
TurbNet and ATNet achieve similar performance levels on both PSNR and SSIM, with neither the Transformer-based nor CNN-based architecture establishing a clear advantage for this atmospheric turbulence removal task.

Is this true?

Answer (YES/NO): NO